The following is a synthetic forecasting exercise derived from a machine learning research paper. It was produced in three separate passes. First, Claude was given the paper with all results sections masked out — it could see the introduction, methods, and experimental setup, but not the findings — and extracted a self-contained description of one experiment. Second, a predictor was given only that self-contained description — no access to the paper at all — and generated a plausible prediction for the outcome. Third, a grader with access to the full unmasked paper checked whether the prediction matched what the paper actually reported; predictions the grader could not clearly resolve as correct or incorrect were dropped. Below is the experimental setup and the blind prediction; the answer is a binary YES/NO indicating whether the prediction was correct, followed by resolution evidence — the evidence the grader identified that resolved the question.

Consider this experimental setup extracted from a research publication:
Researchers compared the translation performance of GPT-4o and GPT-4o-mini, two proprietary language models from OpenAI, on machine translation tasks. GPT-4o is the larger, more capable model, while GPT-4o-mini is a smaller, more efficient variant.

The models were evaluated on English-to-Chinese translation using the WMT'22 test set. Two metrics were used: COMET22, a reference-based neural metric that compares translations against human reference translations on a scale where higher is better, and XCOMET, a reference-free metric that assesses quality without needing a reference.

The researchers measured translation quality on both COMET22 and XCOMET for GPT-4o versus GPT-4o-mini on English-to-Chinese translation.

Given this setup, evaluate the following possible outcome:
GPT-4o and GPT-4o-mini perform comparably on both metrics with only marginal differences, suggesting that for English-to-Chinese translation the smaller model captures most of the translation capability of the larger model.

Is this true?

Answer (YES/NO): NO